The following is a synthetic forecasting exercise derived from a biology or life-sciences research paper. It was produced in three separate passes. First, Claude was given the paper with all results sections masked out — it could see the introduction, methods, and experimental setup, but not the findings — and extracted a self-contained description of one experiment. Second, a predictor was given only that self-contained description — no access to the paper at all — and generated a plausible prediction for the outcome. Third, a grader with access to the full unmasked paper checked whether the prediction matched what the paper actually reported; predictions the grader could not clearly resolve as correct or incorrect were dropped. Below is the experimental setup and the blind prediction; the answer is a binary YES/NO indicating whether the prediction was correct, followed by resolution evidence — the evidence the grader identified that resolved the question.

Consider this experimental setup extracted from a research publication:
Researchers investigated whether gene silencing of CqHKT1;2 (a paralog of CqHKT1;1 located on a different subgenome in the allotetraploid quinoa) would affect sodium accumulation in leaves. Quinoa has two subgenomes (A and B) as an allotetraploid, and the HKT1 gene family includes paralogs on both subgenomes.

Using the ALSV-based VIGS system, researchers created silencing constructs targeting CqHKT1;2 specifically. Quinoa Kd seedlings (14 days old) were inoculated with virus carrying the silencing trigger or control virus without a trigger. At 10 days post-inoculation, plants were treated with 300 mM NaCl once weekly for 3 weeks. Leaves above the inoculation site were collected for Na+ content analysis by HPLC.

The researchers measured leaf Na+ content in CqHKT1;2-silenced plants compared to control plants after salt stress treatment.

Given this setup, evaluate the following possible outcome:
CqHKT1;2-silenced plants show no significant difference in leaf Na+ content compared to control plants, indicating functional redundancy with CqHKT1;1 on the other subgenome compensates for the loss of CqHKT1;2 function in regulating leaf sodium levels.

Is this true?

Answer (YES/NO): NO